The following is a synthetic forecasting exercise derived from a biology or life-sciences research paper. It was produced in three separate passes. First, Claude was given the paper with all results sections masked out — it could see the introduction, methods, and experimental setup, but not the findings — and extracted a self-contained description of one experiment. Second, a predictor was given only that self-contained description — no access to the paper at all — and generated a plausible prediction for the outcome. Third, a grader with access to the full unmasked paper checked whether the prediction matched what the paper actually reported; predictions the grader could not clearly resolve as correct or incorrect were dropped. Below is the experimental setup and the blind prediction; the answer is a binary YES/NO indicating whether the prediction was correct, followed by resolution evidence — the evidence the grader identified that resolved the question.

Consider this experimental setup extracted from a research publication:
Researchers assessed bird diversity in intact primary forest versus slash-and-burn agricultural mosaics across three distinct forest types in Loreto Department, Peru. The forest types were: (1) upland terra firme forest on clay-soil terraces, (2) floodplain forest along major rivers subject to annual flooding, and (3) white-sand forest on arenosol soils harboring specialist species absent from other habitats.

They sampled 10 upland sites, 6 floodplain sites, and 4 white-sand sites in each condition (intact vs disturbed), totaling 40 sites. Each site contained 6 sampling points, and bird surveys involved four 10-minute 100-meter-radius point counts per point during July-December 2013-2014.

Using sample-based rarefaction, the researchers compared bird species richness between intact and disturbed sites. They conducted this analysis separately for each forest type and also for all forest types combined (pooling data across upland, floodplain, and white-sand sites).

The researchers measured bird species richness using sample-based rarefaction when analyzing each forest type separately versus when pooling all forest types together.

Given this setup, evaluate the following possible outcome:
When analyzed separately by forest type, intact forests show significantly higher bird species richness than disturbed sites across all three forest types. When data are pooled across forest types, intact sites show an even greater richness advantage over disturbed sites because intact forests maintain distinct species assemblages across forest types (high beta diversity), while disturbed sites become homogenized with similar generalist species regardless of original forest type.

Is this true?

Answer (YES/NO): NO